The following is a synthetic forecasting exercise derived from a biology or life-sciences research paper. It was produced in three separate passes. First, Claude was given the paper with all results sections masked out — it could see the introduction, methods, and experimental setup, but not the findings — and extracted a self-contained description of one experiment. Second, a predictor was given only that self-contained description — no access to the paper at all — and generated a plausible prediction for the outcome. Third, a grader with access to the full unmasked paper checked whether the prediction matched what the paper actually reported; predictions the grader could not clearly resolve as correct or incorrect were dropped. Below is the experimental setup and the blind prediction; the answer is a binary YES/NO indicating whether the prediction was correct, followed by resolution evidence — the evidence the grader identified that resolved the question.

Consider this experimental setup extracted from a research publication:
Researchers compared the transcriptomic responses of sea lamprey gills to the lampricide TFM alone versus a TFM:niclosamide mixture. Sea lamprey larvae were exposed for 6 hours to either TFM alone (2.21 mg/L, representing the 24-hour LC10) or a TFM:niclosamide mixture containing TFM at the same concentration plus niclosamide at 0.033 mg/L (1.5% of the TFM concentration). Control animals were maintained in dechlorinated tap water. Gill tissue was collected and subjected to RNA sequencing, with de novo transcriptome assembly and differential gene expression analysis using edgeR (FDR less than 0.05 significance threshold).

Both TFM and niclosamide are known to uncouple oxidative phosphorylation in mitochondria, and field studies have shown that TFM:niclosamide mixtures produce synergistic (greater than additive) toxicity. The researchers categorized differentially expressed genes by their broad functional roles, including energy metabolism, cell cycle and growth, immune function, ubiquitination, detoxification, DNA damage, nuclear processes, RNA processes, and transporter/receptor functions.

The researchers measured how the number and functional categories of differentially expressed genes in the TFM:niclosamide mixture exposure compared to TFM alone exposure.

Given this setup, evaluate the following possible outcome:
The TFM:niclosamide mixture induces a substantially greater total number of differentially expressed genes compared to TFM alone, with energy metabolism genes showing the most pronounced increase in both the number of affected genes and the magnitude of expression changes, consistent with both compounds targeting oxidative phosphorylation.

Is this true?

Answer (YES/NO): NO